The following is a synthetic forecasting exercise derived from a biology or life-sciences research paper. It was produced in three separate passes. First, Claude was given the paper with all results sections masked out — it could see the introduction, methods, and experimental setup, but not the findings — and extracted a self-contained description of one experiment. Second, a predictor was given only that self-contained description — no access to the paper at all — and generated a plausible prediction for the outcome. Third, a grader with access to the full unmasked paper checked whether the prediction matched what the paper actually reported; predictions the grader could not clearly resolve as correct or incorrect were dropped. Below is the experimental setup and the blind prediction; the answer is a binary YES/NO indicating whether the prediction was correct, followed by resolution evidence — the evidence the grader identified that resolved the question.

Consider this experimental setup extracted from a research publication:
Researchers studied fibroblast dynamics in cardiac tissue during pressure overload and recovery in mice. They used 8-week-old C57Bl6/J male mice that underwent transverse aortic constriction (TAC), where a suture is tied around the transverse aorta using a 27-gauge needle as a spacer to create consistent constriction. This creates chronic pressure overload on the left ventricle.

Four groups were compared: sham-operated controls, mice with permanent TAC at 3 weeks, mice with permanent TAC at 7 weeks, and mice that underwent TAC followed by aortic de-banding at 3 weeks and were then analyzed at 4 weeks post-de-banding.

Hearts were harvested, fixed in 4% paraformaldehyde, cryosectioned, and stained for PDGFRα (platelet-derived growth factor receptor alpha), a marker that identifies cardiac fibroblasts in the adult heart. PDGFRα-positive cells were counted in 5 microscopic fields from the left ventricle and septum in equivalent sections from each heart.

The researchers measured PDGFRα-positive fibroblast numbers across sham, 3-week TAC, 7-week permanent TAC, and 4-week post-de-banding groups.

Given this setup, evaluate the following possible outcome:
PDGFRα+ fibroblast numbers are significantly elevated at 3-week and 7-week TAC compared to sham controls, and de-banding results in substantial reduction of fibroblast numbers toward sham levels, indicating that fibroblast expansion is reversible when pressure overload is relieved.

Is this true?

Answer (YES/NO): NO